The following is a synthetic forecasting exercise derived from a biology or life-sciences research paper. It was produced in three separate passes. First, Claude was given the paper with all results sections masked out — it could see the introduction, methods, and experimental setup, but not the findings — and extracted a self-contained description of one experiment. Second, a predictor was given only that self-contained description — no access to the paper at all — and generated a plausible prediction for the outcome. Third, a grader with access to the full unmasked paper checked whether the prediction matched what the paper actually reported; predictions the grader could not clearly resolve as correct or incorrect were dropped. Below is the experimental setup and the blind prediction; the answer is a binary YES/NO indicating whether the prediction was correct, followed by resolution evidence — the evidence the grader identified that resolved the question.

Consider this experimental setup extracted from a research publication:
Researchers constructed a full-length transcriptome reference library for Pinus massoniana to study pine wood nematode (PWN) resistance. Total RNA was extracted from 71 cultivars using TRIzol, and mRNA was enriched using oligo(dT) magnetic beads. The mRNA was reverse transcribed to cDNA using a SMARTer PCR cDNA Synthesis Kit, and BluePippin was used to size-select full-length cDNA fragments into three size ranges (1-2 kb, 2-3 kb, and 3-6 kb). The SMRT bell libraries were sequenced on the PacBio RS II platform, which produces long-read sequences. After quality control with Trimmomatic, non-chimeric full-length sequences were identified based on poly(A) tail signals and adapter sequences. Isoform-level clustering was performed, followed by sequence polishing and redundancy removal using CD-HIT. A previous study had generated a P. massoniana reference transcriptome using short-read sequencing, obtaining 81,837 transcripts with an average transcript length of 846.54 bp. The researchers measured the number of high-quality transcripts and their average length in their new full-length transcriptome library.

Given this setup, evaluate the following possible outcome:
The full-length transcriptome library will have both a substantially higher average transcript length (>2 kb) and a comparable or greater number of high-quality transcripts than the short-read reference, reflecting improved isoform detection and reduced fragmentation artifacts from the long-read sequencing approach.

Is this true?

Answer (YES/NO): NO